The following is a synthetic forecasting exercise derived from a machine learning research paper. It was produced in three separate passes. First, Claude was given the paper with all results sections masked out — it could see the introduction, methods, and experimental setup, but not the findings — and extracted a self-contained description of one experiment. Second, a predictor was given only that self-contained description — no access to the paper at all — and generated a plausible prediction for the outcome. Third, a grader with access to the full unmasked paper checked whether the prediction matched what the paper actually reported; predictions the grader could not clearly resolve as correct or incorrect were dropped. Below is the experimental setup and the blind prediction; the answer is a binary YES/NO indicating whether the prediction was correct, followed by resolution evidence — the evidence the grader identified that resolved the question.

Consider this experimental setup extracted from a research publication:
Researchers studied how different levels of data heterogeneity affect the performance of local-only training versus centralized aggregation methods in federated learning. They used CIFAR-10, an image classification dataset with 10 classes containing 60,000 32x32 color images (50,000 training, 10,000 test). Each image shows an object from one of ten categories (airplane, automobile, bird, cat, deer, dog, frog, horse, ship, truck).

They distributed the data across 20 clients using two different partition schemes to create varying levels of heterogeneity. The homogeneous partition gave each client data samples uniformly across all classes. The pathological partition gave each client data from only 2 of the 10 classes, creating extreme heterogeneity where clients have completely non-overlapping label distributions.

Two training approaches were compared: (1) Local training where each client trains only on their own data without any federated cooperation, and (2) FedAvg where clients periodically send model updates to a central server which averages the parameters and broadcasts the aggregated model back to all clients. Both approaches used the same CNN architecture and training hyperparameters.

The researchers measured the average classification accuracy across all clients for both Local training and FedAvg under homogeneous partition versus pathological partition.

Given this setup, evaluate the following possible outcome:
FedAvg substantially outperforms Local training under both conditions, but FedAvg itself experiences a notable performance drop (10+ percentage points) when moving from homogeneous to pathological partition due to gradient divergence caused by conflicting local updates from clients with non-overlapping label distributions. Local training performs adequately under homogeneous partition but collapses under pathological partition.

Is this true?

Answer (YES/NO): NO